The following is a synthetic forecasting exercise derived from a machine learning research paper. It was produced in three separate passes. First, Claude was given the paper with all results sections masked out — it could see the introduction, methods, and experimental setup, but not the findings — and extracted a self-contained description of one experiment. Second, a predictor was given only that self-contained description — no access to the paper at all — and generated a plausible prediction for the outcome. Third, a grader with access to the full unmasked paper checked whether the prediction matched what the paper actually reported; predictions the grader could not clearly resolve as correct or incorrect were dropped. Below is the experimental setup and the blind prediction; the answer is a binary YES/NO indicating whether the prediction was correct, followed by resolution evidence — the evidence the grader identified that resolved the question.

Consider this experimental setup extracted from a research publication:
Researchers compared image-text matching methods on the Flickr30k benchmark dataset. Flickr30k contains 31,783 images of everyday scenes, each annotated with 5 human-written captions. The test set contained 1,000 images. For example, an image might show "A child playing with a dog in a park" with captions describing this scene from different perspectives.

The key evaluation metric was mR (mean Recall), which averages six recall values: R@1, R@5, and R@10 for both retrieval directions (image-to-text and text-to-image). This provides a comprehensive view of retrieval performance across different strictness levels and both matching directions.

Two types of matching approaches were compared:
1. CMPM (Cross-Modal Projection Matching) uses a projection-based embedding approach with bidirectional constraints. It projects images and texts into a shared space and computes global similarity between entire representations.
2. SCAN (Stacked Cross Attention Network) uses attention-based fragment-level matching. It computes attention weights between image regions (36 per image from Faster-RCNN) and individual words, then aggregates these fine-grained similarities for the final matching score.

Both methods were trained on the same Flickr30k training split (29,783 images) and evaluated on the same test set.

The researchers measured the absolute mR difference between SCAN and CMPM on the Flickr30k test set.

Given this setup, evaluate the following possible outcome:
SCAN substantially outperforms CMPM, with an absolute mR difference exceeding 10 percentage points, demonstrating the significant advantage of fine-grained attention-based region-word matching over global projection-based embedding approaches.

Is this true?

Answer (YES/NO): YES